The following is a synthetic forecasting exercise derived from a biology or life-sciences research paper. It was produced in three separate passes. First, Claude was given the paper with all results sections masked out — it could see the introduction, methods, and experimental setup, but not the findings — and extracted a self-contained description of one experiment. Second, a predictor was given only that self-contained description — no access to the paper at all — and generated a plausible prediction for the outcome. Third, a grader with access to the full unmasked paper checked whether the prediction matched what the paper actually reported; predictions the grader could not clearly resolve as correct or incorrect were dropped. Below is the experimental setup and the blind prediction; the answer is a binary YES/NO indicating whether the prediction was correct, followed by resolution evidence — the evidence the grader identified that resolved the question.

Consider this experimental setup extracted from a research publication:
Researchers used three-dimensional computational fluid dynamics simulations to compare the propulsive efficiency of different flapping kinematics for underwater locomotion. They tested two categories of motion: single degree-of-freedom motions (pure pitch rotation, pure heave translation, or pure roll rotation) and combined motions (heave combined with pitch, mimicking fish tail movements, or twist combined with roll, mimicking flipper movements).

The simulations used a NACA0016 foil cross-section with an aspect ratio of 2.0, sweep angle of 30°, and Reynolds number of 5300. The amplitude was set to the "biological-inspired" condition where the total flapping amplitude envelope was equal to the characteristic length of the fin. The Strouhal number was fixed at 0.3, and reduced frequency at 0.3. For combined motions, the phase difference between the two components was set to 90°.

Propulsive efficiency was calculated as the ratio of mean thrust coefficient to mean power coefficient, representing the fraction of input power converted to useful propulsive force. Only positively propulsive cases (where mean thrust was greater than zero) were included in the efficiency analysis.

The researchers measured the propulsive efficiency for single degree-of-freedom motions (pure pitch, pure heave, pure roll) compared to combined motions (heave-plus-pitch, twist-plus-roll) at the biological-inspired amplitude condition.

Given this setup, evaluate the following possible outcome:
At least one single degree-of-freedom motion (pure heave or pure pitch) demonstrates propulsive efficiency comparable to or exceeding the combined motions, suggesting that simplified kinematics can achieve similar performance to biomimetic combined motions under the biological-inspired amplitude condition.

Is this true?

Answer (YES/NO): NO